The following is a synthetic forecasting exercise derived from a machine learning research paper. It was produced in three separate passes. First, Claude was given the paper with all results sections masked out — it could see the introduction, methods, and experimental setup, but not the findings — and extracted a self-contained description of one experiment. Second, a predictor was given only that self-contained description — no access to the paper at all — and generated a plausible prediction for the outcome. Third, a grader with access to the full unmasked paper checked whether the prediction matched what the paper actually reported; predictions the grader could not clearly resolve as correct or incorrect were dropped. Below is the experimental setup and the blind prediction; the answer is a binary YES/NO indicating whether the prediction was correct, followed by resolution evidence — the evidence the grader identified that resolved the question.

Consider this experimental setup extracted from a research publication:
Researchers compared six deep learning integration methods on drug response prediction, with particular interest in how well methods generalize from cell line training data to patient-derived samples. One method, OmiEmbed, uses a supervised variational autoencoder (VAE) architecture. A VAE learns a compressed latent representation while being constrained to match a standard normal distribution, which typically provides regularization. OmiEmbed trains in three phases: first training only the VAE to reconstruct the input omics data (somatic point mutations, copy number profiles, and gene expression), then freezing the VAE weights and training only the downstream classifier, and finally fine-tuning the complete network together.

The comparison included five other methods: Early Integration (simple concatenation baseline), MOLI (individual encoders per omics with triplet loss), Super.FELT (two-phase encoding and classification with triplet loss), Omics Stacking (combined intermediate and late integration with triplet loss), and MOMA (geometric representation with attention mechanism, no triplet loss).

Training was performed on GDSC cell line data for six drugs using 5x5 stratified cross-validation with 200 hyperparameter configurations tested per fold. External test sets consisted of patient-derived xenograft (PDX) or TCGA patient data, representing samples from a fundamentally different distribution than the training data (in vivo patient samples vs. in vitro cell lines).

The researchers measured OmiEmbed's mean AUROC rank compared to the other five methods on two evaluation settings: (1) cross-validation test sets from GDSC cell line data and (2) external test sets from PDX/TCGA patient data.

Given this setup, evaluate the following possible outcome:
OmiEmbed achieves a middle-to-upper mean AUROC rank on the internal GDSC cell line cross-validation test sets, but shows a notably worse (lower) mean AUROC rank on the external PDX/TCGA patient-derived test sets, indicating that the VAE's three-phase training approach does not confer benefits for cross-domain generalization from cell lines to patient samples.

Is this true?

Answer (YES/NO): NO